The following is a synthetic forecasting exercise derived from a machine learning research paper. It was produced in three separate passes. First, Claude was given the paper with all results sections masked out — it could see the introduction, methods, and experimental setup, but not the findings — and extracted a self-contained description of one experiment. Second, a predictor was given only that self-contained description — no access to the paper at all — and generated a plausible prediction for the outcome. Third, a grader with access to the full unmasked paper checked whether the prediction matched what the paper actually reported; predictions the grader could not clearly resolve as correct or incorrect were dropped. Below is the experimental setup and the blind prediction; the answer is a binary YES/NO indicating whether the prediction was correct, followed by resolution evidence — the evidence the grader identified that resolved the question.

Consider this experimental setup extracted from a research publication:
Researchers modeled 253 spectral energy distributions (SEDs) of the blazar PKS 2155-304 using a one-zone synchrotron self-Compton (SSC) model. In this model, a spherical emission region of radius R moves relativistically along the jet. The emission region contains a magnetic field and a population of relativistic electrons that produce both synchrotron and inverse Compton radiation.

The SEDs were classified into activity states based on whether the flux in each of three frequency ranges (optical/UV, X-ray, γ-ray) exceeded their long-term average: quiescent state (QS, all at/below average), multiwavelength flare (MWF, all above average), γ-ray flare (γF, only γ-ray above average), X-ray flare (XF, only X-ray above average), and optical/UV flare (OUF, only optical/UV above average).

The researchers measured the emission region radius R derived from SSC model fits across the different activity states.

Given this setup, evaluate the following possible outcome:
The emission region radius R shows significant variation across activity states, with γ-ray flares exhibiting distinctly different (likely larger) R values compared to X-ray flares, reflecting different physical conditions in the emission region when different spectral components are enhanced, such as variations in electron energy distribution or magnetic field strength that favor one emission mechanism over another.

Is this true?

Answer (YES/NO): NO